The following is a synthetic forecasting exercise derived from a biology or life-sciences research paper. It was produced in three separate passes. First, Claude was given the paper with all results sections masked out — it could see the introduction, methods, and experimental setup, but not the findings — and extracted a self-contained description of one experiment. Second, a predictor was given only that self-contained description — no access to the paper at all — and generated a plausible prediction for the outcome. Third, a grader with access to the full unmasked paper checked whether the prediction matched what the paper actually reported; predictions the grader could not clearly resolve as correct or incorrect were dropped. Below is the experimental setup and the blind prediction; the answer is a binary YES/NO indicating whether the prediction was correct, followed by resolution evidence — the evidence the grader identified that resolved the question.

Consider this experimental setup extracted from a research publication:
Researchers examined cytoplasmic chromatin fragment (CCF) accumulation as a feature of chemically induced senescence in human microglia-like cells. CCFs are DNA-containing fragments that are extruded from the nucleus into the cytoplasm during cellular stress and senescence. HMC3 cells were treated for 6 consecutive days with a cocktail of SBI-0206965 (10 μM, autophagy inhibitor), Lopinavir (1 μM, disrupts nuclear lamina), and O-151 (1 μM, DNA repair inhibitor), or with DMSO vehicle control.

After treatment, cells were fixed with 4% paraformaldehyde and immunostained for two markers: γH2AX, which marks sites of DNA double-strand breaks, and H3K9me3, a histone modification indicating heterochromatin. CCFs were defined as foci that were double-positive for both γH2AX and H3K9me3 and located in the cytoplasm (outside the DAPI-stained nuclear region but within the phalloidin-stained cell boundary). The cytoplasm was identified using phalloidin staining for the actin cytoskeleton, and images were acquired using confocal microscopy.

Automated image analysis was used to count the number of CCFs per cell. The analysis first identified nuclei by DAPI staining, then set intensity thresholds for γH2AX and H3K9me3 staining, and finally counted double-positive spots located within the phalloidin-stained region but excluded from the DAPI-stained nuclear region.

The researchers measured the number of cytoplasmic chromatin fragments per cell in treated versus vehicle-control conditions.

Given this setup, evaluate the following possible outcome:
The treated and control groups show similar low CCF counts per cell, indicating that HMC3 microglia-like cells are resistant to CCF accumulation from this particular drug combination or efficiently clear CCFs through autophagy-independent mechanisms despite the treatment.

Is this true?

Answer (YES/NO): NO